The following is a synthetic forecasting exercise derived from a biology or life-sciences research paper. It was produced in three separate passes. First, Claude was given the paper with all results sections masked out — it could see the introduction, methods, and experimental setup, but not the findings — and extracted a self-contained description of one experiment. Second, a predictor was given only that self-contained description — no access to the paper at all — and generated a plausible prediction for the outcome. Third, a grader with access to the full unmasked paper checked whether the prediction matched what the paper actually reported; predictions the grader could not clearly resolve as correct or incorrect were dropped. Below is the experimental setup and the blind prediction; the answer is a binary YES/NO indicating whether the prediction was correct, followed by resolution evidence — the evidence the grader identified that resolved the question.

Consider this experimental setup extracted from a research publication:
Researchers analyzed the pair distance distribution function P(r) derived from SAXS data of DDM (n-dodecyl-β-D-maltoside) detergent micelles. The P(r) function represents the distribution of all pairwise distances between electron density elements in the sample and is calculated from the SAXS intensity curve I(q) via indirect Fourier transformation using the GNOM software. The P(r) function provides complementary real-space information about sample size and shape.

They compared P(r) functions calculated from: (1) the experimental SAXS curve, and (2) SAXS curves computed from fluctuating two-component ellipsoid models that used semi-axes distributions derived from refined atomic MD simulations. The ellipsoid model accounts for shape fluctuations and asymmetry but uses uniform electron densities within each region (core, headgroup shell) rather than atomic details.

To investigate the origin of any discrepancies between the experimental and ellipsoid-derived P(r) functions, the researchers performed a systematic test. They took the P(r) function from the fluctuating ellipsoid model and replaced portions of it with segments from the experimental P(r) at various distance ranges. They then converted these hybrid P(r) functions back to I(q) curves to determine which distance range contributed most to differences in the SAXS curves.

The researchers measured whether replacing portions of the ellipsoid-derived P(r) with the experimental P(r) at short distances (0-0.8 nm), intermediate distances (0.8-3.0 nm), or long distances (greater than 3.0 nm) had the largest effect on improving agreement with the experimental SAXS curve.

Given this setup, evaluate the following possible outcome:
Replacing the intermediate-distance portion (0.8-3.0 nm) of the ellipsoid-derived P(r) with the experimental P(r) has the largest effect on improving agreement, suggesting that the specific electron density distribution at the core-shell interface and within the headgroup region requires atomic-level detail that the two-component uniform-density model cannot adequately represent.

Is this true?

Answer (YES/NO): YES